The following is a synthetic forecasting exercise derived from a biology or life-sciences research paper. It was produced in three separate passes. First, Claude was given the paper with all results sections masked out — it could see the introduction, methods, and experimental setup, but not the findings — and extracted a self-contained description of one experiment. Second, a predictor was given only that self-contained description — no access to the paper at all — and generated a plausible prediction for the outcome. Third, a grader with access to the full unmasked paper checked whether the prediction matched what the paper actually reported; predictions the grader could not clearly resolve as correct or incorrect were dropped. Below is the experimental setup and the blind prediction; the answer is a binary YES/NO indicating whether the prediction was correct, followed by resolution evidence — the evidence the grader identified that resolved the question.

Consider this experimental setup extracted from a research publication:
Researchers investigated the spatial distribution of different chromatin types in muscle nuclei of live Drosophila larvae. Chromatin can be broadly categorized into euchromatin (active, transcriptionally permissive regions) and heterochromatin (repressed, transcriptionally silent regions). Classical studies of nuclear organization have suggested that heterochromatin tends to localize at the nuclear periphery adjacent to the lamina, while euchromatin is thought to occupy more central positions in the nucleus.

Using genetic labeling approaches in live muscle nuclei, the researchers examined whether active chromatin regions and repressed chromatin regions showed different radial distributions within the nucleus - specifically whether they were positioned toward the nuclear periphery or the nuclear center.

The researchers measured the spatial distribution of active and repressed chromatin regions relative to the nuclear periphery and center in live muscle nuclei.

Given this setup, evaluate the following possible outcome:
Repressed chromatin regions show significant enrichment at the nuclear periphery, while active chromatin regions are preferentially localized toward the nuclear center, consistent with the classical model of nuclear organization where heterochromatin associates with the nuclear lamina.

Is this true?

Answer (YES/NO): NO